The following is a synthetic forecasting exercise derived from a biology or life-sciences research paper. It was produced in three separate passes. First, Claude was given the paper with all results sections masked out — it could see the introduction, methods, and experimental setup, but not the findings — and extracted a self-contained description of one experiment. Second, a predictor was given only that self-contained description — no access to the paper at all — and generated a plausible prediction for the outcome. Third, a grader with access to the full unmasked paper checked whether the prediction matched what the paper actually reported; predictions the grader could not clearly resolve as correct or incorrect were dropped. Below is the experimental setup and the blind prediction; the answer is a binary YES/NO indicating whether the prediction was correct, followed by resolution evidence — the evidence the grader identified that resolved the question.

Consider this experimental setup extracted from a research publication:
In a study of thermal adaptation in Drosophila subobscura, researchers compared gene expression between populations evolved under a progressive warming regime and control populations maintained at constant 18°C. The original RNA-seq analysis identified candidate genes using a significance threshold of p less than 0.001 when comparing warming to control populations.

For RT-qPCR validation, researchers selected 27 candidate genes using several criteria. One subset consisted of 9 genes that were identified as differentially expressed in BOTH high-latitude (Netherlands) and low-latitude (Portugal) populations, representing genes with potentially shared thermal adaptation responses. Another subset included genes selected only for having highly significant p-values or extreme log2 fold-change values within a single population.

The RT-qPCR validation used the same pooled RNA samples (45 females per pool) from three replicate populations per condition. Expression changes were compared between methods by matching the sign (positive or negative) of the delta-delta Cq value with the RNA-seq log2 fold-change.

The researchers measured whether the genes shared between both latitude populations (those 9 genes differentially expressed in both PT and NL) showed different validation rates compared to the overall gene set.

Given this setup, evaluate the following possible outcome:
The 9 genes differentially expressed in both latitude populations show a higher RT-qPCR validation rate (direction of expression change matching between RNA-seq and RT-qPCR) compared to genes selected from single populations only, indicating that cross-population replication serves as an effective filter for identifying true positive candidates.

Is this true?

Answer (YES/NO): NO